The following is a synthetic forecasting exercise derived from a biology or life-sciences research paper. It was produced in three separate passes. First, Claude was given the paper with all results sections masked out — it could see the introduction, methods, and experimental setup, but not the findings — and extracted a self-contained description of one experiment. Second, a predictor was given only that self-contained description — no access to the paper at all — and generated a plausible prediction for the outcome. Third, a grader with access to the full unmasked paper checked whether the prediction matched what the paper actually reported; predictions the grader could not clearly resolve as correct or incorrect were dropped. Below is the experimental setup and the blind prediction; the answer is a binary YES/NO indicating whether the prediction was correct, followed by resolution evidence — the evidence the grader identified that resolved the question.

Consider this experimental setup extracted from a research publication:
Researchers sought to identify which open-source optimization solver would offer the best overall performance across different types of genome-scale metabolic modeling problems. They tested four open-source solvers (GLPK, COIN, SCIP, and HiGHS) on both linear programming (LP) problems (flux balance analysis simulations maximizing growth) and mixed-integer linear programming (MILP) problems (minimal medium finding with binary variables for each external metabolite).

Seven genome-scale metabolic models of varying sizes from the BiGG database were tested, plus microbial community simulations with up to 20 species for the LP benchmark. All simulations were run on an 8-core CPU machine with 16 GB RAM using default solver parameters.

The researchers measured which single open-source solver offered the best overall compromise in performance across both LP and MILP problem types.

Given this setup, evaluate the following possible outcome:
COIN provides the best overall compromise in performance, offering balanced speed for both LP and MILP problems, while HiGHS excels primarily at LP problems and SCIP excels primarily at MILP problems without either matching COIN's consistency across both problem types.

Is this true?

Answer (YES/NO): NO